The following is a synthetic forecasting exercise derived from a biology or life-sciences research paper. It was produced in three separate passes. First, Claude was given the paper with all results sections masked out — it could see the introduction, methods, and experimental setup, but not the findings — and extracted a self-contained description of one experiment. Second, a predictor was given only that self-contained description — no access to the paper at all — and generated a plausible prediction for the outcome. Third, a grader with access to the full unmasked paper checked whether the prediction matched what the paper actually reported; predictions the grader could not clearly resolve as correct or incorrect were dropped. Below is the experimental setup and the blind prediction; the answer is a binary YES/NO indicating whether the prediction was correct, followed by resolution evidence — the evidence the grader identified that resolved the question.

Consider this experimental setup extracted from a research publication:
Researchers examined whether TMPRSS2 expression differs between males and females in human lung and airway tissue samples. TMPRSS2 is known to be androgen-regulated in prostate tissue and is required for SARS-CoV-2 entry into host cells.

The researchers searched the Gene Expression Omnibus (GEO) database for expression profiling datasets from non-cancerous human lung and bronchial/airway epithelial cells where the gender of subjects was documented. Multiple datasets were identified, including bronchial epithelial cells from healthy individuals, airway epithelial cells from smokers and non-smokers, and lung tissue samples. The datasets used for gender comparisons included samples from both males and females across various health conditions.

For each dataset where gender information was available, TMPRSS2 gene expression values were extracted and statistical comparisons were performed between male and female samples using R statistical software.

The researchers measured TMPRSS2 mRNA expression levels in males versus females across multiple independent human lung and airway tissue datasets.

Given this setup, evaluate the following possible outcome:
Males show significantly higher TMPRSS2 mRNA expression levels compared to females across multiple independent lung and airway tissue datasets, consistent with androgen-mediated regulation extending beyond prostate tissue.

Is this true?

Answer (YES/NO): NO